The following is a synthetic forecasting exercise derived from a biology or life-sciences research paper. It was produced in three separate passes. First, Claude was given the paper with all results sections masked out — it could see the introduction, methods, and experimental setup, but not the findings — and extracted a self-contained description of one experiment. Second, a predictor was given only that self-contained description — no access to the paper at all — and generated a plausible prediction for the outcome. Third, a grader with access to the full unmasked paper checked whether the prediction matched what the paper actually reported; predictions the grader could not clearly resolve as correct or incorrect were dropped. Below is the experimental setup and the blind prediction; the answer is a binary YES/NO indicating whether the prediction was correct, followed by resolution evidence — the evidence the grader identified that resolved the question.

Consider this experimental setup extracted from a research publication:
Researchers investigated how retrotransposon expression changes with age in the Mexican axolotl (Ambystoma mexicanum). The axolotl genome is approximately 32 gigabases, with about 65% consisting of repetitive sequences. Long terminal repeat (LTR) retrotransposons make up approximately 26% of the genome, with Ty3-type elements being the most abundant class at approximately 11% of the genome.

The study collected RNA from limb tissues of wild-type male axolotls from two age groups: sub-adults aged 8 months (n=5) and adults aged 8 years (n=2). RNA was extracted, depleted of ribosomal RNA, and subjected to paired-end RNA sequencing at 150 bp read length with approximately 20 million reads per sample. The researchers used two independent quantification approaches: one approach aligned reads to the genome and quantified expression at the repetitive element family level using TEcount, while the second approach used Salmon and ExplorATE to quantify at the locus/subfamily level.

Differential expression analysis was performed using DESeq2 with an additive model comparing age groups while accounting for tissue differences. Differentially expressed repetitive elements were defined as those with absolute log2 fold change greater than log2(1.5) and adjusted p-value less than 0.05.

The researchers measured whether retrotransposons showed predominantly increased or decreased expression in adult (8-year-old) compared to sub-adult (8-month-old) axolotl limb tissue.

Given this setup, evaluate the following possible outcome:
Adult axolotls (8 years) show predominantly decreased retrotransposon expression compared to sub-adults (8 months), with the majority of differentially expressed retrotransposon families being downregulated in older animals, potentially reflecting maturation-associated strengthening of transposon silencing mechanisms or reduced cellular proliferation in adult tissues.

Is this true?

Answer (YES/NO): NO